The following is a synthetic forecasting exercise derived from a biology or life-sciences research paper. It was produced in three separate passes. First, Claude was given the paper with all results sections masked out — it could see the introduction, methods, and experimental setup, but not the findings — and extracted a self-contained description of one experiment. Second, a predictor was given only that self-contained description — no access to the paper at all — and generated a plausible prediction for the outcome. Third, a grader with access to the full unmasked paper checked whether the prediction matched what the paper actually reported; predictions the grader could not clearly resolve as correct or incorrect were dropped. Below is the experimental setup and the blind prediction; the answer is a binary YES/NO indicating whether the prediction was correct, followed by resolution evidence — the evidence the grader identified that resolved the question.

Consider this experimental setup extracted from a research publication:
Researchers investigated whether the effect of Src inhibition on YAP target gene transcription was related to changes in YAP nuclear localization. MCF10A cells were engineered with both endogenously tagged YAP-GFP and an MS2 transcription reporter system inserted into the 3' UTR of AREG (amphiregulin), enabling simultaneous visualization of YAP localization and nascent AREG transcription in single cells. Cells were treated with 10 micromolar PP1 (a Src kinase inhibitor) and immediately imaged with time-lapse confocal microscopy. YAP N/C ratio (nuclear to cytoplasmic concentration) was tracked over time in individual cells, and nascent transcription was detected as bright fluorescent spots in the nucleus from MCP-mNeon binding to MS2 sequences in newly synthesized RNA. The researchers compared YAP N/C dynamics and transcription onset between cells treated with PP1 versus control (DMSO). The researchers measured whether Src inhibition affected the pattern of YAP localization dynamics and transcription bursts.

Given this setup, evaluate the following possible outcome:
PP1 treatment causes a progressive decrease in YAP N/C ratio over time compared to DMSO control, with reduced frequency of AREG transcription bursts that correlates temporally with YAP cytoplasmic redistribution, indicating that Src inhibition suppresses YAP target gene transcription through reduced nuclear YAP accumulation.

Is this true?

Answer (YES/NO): NO